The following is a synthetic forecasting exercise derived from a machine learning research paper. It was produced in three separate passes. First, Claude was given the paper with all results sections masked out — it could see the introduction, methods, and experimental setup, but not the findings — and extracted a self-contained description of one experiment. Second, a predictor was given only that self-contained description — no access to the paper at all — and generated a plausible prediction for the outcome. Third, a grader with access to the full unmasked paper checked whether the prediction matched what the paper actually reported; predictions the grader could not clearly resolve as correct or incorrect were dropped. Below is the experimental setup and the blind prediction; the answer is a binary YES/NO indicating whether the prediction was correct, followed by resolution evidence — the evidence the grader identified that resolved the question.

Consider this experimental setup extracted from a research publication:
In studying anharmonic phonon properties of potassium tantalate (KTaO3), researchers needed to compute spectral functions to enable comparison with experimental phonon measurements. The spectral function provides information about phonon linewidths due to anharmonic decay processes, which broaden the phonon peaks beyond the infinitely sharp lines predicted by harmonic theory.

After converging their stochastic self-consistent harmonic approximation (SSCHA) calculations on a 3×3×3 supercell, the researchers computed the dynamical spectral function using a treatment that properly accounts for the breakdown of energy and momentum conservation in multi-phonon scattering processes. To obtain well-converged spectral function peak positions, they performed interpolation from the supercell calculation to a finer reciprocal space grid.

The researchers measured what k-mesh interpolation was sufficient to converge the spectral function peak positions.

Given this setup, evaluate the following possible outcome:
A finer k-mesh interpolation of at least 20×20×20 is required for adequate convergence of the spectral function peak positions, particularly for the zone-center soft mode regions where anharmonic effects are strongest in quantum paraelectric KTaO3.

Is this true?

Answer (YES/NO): NO